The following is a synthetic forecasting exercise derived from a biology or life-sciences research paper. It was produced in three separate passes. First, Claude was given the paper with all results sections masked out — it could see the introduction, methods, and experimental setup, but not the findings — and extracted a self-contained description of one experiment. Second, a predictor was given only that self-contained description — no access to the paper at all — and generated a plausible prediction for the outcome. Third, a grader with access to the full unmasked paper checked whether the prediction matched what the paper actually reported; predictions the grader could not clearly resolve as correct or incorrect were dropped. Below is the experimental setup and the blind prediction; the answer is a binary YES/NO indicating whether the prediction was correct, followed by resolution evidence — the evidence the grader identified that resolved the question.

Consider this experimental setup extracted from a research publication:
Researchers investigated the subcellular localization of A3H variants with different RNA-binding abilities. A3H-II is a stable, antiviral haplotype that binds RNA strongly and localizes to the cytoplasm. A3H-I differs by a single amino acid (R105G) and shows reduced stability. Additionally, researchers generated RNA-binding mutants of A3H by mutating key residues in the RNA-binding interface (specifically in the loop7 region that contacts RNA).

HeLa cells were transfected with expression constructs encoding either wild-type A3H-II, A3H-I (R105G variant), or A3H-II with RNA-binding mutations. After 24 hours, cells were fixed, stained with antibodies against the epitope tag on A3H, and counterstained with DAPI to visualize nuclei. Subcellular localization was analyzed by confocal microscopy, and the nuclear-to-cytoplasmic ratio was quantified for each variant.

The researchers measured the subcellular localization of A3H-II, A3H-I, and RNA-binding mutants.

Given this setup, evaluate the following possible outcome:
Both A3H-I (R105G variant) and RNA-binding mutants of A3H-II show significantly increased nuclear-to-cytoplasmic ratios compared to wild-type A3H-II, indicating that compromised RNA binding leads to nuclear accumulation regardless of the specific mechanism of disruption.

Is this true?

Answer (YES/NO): YES